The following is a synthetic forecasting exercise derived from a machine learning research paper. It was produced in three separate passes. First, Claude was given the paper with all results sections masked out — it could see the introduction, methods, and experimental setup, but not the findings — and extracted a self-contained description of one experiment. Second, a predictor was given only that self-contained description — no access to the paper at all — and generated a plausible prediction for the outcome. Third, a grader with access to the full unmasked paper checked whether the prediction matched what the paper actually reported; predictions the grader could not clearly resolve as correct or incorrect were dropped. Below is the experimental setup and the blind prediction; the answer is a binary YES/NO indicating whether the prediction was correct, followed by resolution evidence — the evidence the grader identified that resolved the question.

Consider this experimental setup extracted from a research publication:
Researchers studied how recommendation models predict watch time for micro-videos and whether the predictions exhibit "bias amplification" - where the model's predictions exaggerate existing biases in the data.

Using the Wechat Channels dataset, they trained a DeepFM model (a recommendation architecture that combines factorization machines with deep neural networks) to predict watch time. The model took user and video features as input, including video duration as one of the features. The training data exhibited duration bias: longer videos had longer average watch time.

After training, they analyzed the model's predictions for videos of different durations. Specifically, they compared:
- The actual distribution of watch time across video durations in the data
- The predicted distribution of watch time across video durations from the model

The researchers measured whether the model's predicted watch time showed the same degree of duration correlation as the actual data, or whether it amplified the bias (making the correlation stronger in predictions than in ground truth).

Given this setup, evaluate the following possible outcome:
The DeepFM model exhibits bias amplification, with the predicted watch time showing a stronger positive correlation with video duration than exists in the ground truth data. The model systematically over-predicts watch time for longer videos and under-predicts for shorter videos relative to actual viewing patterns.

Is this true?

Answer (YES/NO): YES